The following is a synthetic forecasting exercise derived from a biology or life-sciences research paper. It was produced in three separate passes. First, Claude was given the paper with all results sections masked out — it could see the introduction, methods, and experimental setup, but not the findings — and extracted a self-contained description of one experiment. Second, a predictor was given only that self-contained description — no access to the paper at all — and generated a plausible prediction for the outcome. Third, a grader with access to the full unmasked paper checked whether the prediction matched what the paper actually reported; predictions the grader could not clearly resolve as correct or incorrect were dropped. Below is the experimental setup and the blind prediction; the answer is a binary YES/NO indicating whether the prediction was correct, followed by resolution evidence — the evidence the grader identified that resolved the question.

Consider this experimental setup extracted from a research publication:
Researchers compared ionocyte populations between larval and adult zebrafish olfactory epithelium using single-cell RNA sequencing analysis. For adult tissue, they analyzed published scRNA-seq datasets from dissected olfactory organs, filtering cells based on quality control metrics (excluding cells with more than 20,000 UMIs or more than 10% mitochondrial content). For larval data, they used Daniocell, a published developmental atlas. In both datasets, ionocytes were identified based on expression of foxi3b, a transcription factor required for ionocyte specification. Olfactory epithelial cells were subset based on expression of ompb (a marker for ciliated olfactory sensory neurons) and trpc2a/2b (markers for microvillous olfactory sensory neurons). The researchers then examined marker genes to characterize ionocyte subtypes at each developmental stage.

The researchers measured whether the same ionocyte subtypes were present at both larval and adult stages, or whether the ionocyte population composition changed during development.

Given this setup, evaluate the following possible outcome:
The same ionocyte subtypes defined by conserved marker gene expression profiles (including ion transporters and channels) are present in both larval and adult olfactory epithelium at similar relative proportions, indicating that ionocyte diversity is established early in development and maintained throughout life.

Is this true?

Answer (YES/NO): NO